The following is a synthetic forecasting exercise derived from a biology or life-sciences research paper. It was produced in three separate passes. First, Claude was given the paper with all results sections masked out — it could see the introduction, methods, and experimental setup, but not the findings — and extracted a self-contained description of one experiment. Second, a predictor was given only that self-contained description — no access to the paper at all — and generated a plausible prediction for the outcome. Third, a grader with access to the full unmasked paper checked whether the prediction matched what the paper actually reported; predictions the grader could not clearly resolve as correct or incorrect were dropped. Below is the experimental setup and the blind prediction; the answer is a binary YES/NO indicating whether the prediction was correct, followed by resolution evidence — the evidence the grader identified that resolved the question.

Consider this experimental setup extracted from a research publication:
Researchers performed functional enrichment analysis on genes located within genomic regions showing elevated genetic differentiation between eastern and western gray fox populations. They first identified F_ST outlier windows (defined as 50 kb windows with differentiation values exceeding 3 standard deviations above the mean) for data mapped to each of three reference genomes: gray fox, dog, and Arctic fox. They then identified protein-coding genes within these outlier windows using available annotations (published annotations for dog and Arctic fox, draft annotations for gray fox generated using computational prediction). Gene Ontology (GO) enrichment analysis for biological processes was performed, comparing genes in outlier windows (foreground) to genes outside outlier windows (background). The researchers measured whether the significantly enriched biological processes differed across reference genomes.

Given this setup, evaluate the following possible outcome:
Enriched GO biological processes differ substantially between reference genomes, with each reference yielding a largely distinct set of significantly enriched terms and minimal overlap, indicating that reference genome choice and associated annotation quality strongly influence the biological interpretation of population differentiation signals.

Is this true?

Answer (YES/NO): YES